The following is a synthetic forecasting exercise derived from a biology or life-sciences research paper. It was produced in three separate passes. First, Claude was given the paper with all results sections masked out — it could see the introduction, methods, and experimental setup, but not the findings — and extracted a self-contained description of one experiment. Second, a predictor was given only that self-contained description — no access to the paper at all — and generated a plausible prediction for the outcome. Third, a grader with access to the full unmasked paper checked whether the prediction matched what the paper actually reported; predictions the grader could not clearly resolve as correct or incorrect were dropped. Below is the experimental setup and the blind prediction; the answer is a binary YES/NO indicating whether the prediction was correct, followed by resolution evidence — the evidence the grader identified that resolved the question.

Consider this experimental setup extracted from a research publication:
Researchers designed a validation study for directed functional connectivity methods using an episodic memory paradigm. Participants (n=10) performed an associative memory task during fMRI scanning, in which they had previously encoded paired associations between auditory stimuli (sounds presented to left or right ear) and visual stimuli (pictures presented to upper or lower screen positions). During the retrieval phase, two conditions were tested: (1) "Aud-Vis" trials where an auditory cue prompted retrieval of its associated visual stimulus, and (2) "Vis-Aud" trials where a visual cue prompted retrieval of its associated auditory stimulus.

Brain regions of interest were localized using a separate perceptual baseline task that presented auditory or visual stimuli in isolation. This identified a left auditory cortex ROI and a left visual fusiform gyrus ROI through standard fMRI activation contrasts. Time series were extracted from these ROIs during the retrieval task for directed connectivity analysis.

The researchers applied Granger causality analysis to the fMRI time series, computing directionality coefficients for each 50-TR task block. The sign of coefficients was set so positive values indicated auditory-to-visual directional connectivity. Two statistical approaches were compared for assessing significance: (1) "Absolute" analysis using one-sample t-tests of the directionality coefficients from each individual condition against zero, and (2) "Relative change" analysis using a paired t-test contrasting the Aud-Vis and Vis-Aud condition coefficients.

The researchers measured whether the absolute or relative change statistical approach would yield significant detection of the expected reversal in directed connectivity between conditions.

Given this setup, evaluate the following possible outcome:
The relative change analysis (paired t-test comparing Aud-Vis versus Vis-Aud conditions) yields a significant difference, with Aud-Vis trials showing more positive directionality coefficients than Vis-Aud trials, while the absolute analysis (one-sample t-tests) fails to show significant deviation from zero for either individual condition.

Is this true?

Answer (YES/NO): NO